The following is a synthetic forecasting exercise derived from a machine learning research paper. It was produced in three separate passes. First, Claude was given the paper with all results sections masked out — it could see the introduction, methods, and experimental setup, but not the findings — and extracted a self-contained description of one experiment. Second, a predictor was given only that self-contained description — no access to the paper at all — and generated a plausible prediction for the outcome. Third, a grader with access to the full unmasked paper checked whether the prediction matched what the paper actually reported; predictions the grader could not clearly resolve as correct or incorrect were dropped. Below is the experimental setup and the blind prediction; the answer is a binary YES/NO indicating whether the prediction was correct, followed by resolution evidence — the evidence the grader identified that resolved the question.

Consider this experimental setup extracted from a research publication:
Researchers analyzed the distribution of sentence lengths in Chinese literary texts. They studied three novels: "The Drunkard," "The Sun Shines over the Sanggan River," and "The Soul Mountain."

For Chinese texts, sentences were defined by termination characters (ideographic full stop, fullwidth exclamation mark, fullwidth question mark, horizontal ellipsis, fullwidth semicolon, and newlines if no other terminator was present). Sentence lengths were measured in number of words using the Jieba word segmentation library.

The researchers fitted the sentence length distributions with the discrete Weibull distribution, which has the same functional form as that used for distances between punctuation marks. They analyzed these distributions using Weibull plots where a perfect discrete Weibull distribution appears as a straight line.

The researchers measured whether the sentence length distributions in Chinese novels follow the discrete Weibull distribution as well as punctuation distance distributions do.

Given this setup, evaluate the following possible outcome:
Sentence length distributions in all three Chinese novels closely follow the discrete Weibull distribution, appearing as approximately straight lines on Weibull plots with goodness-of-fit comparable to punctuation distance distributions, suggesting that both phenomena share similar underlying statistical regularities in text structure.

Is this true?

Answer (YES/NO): NO